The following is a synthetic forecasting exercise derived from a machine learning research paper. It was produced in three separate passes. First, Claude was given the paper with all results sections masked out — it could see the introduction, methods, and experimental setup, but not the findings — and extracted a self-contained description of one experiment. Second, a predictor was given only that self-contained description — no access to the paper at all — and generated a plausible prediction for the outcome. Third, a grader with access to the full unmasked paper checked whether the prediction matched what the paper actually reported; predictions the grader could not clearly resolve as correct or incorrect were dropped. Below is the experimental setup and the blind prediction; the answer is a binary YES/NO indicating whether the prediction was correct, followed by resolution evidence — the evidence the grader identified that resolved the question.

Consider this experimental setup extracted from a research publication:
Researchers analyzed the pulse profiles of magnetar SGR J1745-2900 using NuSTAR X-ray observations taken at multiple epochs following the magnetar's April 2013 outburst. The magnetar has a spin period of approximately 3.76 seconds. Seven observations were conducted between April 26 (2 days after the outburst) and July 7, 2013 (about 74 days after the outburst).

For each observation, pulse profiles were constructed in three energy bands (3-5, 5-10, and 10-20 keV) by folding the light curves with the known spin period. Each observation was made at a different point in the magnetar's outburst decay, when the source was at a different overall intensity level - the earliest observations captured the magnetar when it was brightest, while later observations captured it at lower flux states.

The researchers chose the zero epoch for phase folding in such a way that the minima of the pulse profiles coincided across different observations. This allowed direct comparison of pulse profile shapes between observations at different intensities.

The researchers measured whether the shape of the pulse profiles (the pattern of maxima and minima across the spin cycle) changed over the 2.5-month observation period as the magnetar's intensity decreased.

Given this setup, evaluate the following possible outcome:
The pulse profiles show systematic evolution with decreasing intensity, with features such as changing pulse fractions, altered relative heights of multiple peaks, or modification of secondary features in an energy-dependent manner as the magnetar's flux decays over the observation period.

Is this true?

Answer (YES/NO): NO